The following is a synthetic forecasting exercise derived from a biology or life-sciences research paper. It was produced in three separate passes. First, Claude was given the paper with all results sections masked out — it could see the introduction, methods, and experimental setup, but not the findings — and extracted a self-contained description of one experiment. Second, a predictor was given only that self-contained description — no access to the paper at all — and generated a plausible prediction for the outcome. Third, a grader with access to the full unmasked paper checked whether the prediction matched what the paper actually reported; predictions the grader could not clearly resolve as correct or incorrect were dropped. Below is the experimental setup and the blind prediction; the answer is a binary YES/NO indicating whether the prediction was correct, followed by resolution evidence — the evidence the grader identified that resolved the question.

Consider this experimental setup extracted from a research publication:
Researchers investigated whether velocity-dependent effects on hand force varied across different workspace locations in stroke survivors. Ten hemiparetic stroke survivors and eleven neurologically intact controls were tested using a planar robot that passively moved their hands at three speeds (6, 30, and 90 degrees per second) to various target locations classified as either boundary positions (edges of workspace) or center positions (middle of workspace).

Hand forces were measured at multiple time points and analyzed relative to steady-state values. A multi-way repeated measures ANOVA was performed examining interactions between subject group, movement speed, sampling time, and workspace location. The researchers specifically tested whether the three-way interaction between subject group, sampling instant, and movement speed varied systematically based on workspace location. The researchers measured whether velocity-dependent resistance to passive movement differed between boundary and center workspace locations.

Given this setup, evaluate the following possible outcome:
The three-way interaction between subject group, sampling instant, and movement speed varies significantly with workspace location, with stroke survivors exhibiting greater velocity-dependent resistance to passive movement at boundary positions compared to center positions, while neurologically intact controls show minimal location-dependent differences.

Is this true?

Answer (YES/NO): NO